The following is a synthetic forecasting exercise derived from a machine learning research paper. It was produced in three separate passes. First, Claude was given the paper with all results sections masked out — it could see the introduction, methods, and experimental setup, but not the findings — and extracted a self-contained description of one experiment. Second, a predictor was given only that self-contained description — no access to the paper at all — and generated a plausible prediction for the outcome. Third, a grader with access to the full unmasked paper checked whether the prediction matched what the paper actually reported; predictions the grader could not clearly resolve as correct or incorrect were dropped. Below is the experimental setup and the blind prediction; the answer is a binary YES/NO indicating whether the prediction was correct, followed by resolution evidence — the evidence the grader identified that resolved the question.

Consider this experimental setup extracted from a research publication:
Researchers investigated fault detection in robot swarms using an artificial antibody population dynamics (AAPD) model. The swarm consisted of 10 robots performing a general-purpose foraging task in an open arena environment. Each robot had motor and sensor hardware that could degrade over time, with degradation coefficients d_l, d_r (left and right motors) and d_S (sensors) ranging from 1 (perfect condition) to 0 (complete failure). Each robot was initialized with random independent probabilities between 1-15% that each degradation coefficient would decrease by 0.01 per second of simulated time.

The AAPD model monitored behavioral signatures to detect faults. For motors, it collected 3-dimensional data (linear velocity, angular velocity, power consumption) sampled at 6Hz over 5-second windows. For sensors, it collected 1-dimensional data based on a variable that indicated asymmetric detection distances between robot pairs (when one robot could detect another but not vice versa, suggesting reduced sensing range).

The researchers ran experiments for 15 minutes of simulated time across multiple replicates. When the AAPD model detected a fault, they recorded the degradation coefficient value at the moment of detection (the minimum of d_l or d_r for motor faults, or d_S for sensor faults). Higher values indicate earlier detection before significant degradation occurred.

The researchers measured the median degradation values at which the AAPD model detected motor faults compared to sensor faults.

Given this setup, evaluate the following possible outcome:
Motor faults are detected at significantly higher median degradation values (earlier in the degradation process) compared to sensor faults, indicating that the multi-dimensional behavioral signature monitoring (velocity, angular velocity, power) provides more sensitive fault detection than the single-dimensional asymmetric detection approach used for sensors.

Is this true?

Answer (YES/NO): YES